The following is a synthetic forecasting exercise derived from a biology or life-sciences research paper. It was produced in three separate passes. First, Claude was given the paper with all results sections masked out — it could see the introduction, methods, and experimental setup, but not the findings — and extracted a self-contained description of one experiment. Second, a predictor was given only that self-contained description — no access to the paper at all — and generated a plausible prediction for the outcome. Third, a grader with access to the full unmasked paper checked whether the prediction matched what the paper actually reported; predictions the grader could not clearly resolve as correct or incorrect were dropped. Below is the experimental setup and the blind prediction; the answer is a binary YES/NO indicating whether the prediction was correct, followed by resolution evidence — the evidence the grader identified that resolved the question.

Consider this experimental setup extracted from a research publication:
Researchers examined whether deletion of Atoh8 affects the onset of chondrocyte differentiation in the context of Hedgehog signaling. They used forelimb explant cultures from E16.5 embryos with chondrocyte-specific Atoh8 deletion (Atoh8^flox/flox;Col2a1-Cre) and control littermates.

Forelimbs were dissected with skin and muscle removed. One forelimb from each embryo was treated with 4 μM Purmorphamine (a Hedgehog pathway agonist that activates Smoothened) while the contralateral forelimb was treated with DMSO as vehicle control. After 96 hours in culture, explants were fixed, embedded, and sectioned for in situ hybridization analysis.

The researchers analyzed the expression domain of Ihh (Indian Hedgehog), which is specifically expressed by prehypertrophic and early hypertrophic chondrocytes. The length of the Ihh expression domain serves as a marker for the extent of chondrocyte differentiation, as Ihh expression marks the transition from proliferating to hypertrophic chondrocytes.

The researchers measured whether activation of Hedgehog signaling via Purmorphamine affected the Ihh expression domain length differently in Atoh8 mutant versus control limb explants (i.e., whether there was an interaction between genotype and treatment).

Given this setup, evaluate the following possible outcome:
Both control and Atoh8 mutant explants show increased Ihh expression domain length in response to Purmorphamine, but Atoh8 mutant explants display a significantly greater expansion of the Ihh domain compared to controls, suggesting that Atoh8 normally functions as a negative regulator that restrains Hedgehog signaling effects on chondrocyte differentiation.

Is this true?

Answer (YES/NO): NO